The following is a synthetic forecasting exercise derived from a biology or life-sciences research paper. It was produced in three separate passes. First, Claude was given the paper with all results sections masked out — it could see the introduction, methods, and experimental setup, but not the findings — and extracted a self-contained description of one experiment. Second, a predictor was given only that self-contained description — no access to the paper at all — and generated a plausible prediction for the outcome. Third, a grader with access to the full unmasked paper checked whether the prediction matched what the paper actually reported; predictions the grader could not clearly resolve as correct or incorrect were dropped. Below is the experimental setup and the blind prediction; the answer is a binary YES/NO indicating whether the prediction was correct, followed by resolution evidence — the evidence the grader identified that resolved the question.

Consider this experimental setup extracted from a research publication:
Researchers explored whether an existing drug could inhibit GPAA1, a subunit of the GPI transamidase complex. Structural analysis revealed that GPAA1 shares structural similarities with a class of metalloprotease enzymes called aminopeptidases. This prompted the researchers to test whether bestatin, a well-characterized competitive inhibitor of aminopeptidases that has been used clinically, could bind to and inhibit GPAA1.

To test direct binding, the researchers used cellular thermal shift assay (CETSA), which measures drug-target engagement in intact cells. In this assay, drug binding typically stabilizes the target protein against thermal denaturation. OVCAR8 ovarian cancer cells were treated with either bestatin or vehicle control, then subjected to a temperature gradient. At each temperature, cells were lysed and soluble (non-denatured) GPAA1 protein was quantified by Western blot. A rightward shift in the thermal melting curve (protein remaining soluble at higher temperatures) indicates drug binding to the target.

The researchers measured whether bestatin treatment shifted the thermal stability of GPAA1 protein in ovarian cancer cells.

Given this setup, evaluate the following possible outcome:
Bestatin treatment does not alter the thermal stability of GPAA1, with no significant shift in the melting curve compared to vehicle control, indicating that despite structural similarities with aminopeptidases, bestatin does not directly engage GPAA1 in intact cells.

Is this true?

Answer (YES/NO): NO